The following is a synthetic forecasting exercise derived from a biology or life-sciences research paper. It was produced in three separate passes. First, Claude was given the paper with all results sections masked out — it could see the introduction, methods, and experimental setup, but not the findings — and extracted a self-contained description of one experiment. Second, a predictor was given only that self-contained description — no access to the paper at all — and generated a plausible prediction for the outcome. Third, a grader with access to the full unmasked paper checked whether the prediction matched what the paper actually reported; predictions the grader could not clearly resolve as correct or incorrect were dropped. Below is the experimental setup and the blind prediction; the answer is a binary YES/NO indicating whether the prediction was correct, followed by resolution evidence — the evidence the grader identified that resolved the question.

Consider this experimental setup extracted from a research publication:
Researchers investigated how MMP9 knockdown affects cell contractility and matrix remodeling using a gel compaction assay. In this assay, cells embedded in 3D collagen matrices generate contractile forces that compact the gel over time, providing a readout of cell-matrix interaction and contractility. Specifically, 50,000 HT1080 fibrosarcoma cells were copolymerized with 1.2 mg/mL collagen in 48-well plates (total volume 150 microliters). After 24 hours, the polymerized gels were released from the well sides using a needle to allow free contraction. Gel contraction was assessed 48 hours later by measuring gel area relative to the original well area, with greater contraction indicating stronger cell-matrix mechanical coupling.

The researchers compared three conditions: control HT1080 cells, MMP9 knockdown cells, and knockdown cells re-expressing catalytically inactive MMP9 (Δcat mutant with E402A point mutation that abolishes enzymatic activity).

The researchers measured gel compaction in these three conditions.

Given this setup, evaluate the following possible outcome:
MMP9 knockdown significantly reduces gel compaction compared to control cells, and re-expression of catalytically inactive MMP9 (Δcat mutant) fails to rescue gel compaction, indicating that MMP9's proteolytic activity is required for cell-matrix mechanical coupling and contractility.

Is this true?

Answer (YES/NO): NO